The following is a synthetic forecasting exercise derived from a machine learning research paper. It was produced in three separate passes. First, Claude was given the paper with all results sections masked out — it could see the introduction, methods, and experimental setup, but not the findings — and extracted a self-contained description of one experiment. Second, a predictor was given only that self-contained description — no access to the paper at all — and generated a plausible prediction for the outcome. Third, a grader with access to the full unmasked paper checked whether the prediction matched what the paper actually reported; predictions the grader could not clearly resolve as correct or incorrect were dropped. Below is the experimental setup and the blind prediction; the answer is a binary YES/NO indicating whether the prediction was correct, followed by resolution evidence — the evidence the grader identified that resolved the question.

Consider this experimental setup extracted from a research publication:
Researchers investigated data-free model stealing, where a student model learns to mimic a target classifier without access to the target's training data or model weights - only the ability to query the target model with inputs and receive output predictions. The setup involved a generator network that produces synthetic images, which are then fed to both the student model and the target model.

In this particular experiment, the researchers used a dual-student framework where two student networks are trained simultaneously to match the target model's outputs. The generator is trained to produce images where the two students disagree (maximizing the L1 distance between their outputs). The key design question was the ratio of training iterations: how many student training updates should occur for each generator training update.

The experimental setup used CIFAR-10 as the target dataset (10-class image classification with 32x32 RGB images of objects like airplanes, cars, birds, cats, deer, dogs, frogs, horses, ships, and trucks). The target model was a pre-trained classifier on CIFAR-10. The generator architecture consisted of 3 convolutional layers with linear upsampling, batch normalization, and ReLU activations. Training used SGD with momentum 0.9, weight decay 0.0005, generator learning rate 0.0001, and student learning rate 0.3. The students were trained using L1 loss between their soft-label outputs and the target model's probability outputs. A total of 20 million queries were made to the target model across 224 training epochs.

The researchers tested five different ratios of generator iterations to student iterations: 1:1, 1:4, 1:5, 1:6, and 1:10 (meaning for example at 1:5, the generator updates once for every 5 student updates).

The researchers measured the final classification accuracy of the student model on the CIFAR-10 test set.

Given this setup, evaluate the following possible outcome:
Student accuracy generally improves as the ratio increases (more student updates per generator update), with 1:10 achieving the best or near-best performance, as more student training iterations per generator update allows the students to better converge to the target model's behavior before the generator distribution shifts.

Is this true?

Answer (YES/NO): NO